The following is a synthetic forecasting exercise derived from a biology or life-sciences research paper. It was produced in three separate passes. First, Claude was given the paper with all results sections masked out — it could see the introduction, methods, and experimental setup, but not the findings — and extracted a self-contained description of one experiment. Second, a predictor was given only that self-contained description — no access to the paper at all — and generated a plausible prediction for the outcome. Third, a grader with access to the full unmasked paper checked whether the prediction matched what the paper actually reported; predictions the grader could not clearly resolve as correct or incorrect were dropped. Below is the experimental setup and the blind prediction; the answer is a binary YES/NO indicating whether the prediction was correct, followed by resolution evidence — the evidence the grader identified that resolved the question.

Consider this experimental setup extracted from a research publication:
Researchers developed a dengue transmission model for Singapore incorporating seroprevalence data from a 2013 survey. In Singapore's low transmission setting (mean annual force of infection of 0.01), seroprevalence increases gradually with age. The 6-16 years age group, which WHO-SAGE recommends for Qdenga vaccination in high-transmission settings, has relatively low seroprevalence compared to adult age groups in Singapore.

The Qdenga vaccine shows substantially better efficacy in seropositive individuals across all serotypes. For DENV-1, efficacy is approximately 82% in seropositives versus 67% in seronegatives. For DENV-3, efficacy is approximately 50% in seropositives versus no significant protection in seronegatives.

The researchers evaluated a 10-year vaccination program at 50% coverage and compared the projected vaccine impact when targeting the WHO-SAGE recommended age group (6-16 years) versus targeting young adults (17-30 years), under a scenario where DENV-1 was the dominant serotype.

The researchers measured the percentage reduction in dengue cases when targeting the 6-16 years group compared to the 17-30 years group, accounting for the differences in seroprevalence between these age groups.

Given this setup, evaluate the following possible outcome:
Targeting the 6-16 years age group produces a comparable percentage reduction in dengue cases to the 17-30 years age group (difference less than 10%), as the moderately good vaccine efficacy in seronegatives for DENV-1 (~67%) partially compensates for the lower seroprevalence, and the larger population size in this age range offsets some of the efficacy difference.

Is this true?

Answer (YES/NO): NO